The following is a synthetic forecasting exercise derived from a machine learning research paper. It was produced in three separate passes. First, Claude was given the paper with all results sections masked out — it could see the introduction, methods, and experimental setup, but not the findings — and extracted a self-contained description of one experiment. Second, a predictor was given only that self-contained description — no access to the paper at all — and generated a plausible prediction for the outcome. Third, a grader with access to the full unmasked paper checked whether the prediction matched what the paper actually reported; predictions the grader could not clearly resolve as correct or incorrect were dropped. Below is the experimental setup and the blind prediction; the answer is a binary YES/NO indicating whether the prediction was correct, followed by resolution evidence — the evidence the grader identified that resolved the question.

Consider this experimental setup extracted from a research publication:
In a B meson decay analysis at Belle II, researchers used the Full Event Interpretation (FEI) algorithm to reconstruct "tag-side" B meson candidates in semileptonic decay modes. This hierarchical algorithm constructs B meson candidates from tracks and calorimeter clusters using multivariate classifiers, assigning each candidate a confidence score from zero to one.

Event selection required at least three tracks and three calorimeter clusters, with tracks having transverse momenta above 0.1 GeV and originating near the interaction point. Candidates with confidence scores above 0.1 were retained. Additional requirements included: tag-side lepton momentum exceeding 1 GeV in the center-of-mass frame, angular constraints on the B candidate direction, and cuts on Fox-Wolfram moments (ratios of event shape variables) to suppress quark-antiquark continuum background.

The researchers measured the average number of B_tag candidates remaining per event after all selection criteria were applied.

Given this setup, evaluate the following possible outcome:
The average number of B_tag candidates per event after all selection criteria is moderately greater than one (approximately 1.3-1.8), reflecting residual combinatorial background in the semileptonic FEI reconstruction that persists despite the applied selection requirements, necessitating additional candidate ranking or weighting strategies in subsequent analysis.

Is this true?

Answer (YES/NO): NO